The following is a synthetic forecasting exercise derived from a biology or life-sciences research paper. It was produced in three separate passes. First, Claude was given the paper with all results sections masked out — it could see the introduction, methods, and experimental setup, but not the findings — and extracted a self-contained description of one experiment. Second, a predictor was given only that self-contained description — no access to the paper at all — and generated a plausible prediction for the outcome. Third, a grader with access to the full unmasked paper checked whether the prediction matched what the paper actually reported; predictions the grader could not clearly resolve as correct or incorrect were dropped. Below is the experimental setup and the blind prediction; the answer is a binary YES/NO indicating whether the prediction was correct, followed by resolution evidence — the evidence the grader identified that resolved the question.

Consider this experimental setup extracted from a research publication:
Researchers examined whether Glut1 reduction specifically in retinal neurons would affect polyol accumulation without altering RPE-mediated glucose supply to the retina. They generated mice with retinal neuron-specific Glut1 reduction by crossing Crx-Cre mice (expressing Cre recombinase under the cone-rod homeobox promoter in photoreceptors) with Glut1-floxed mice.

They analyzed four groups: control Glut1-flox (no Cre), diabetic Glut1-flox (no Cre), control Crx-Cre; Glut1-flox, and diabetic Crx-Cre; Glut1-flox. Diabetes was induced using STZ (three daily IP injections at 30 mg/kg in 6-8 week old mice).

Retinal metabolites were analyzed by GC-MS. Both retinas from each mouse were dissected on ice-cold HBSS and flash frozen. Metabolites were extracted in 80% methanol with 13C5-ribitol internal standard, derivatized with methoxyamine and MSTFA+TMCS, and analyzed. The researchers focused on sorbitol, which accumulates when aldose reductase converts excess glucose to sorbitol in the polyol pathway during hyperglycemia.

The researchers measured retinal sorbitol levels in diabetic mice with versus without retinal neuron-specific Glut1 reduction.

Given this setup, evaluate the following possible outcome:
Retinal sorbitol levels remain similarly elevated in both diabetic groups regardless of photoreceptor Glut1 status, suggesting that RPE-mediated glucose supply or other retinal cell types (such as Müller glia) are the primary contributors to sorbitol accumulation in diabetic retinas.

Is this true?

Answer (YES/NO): NO